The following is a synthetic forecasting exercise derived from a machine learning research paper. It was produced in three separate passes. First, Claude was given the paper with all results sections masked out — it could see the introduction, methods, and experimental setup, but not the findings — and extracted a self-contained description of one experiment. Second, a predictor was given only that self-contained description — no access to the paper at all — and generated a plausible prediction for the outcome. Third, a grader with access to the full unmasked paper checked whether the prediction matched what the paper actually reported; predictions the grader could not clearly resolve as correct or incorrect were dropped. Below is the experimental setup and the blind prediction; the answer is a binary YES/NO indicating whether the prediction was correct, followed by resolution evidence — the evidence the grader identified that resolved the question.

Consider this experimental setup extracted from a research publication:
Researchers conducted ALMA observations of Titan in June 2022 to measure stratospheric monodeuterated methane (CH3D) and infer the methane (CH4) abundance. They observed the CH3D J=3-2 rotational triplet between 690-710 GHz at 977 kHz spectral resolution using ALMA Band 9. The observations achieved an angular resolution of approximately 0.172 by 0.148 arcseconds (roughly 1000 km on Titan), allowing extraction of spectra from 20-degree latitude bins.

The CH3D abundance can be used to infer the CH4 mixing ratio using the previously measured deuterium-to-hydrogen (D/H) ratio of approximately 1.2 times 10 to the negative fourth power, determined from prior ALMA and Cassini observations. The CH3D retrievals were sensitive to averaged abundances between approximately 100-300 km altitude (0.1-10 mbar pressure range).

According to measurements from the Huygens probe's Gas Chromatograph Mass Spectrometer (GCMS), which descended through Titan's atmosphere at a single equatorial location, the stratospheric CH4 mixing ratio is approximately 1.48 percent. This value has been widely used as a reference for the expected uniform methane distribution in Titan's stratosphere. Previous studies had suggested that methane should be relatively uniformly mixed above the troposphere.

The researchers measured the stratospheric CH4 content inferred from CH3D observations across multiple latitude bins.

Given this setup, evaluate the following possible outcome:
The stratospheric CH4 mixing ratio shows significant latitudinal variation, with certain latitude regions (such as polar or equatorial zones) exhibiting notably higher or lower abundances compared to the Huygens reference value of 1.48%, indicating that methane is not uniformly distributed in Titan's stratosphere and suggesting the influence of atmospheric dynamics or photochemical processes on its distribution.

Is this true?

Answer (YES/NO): YES